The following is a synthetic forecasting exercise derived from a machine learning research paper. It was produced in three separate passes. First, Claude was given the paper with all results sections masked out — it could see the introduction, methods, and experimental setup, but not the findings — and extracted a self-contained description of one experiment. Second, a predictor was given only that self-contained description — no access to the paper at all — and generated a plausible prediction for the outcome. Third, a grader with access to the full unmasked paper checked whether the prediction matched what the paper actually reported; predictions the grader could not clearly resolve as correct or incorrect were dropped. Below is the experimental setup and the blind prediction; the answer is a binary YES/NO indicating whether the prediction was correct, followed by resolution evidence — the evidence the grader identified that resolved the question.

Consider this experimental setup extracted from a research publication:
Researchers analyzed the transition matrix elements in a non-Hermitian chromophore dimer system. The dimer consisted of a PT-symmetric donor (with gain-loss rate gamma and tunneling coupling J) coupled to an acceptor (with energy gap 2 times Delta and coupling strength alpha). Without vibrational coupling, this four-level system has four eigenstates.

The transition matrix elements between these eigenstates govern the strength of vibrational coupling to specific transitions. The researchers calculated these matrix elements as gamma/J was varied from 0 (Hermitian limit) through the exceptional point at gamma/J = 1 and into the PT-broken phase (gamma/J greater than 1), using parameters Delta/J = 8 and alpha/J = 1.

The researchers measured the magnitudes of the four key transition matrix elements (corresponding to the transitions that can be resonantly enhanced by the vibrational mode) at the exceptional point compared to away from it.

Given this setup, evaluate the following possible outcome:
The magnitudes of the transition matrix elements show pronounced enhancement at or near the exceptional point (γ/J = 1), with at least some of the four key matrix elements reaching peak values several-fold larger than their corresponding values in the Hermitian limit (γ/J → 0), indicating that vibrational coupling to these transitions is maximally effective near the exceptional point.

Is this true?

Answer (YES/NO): YES